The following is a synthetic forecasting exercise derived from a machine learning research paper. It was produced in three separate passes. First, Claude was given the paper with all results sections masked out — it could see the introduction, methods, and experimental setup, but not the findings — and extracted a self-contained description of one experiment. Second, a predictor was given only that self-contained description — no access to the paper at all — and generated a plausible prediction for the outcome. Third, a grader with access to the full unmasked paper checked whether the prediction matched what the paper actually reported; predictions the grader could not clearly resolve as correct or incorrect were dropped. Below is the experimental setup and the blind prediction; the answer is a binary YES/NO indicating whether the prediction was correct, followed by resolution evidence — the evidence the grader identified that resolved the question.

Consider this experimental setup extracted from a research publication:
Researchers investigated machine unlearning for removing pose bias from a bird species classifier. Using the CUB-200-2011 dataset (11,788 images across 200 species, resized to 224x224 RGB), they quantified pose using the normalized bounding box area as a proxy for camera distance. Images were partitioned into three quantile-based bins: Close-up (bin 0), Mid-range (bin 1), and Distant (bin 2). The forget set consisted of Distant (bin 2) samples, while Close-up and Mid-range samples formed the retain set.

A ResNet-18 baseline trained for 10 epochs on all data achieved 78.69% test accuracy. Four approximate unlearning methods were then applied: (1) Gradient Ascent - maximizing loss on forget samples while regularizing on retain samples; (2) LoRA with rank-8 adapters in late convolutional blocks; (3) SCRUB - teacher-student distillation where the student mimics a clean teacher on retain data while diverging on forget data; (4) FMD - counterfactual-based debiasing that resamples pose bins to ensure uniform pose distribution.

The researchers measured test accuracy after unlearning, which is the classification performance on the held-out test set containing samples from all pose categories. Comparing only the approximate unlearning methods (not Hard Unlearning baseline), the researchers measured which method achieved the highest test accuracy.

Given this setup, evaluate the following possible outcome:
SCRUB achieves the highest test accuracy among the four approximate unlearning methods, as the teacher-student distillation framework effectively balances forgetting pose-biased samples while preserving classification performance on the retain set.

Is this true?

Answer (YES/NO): NO